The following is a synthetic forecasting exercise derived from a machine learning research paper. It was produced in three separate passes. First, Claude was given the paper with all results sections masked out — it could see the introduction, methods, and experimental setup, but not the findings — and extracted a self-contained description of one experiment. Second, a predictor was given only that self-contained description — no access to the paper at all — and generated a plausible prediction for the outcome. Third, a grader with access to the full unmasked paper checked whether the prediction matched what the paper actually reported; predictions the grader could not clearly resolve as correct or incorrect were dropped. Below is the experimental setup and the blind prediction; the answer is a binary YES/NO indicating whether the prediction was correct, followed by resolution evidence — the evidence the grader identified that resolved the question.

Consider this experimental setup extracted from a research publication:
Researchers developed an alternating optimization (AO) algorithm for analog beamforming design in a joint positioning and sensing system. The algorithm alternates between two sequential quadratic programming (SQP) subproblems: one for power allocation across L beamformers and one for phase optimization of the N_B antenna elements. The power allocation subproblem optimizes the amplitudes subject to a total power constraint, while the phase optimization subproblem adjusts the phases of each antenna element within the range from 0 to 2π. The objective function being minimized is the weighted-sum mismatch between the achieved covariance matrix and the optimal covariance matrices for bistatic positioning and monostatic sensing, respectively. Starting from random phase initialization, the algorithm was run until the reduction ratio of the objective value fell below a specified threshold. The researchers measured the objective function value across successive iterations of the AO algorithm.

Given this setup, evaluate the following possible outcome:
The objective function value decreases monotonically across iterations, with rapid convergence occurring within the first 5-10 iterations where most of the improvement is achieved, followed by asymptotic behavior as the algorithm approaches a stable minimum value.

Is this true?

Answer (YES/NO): YES